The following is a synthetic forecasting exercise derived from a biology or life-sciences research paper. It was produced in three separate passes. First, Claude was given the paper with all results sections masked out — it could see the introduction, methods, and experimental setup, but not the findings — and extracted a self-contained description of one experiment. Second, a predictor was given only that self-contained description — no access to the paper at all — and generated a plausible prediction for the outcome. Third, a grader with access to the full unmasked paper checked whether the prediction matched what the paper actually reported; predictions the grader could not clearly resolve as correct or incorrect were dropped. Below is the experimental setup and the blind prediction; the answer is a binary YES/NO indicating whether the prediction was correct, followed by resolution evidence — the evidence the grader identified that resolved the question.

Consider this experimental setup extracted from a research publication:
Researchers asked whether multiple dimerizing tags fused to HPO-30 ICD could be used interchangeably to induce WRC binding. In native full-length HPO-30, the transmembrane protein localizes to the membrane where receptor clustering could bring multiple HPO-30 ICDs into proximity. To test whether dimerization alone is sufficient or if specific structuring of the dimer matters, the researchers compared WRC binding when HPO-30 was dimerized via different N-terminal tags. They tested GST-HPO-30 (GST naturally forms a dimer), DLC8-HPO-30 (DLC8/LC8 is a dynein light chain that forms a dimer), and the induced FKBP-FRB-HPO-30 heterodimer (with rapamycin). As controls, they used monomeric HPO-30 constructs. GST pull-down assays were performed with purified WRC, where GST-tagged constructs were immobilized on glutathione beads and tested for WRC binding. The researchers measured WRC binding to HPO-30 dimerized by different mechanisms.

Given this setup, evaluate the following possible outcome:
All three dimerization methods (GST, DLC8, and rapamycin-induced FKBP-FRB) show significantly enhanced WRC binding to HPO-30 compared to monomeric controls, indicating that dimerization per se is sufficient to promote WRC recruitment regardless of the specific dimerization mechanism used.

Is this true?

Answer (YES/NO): YES